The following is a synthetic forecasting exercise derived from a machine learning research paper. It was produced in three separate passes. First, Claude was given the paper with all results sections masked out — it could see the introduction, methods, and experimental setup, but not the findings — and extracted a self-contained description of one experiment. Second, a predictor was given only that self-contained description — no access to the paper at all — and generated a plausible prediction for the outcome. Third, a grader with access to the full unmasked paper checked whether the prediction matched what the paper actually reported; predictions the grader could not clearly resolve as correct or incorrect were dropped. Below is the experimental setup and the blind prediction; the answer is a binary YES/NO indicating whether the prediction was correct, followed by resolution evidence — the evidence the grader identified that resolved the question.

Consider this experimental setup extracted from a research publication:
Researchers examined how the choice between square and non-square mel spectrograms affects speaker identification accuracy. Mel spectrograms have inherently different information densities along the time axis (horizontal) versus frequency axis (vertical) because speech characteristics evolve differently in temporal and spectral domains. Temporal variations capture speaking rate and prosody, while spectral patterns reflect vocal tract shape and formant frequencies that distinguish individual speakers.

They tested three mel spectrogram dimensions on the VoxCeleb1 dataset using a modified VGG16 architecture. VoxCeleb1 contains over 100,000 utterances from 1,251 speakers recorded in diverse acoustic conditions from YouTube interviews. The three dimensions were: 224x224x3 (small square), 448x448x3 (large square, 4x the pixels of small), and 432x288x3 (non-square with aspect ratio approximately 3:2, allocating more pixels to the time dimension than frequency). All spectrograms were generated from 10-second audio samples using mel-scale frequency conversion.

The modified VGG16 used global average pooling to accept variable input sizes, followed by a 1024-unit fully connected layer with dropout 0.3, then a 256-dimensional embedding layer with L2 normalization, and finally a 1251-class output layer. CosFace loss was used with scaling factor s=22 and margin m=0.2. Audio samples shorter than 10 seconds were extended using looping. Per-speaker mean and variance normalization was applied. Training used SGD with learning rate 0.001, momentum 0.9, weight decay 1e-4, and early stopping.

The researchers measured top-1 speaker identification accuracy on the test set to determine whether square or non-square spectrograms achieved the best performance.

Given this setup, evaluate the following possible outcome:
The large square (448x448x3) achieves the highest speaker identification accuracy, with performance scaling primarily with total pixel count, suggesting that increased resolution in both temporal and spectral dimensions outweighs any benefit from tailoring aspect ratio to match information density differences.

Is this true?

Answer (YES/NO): NO